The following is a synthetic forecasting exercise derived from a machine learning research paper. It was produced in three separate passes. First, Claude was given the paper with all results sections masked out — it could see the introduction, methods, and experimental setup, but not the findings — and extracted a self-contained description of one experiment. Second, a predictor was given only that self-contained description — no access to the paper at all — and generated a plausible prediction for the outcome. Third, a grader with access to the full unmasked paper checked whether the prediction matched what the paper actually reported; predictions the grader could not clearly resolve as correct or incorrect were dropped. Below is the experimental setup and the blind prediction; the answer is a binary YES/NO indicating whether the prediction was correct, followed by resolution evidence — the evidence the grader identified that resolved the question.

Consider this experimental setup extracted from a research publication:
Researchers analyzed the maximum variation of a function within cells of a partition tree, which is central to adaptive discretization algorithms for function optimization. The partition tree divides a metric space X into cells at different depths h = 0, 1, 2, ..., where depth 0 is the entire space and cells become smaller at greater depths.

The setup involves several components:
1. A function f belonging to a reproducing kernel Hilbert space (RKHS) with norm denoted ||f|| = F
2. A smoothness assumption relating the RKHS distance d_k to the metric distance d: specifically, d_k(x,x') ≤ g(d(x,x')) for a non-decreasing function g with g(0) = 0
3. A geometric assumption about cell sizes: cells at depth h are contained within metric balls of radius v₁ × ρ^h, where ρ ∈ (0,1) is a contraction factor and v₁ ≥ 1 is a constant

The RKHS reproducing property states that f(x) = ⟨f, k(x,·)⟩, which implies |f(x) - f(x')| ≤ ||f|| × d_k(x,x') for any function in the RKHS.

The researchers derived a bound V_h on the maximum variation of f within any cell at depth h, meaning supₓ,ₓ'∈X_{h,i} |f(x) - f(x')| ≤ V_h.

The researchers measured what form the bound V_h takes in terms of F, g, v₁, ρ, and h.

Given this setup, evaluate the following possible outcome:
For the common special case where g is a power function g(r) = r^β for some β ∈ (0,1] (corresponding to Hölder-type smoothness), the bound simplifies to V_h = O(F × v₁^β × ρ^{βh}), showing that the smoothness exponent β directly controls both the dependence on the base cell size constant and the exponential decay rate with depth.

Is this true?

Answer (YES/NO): YES